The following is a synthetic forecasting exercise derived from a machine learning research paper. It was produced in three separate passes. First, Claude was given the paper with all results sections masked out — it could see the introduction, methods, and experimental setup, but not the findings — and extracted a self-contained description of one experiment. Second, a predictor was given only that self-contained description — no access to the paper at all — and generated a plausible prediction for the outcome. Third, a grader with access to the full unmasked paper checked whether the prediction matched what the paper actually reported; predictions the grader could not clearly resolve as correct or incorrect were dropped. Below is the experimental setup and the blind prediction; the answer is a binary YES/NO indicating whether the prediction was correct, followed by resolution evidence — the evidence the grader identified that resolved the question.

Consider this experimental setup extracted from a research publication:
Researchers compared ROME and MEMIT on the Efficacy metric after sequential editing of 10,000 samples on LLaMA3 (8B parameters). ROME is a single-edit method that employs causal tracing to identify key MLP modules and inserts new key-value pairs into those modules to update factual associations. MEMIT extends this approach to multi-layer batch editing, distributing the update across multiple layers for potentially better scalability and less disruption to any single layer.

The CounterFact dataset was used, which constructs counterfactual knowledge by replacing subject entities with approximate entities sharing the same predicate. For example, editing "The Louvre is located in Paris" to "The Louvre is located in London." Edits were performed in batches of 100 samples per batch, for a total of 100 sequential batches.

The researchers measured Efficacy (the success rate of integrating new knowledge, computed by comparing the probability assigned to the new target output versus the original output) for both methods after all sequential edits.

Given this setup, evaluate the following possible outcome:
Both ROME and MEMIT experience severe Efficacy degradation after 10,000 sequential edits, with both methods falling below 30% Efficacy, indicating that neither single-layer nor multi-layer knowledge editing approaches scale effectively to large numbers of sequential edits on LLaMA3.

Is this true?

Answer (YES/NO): NO